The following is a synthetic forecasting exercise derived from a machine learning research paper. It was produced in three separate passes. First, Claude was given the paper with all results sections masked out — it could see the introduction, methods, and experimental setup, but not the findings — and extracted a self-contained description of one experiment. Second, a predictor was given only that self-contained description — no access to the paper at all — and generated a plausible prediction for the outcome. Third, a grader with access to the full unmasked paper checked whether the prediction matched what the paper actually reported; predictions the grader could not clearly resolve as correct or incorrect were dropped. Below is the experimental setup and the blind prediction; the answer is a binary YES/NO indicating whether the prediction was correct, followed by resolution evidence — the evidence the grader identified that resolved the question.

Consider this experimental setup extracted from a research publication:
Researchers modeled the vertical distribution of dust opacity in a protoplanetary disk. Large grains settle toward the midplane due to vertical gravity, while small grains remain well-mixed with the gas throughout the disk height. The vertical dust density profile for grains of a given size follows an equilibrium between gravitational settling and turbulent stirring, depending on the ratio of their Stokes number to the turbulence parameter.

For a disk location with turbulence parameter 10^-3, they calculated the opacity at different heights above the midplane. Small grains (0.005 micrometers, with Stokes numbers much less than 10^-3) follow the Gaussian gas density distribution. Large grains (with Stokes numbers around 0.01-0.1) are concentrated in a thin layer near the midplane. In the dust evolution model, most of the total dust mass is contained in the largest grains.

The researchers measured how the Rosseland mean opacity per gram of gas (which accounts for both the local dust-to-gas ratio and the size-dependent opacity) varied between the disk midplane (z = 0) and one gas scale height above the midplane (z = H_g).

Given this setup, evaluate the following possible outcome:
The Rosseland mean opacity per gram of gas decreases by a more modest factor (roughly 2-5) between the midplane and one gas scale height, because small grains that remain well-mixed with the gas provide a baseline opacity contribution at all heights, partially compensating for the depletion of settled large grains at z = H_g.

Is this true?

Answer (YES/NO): NO